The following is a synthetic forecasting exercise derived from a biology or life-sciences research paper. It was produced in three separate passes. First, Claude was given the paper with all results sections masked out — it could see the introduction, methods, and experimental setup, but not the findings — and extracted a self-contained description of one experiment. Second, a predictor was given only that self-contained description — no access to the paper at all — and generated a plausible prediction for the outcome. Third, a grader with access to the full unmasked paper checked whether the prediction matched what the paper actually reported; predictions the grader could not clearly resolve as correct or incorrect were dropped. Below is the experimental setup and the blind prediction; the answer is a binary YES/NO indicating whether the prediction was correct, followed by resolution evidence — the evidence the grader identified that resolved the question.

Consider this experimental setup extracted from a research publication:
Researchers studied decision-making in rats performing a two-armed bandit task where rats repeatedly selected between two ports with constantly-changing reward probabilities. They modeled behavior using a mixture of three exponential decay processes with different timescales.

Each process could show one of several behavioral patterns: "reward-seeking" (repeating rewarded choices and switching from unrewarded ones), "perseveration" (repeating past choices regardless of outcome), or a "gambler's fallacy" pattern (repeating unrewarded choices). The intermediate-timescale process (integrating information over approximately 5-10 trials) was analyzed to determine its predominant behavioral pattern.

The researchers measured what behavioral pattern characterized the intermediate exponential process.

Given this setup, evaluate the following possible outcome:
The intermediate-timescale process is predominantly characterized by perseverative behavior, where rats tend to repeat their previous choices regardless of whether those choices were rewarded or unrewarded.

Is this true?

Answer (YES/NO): YES